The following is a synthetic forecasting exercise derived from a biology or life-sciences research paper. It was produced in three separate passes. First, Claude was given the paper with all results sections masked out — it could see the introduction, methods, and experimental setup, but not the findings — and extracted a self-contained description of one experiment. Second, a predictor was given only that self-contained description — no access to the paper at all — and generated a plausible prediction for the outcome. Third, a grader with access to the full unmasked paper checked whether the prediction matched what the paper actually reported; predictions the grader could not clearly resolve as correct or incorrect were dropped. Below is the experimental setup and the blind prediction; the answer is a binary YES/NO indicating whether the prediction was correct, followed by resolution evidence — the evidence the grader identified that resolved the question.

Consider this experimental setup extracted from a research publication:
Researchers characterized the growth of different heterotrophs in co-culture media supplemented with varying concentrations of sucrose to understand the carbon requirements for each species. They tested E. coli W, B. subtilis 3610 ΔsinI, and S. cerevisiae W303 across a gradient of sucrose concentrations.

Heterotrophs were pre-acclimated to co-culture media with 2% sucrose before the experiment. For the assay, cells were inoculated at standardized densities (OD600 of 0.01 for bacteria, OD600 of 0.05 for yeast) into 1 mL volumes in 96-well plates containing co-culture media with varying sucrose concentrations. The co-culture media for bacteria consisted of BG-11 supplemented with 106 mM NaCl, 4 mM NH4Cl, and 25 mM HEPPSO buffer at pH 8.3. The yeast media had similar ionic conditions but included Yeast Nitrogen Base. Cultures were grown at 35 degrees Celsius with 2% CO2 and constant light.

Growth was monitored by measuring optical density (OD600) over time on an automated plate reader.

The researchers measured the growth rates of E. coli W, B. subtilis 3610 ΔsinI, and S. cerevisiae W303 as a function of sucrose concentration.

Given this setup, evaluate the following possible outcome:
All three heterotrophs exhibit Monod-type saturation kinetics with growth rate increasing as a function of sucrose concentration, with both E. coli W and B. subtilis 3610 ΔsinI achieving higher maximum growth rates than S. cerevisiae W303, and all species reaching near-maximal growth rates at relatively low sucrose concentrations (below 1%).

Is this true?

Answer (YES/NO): NO